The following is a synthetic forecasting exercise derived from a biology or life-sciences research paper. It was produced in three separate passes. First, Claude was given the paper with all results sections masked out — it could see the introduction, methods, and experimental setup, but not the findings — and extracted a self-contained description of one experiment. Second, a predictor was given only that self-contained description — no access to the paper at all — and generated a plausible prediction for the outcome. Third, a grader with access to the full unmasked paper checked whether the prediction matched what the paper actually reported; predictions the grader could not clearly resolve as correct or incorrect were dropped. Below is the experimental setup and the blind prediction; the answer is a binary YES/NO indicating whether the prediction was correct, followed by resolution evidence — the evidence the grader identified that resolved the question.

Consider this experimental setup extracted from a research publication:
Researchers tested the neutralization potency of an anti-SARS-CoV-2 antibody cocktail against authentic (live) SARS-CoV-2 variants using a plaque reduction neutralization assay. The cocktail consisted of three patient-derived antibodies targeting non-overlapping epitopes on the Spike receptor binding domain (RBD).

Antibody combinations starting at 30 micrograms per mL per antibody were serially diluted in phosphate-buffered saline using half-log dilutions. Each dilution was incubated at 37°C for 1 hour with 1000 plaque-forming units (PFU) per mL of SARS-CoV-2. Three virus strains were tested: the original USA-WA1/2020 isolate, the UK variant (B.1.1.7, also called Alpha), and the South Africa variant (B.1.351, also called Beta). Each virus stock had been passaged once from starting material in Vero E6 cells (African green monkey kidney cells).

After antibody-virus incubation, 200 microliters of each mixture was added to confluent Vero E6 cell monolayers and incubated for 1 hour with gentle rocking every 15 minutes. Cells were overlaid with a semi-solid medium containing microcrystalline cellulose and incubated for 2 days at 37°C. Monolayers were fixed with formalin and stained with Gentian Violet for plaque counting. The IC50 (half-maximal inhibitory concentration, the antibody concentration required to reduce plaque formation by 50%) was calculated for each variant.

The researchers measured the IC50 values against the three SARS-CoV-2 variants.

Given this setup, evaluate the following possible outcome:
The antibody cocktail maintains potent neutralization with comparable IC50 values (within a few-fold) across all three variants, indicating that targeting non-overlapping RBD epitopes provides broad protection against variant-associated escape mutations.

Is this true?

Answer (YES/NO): NO